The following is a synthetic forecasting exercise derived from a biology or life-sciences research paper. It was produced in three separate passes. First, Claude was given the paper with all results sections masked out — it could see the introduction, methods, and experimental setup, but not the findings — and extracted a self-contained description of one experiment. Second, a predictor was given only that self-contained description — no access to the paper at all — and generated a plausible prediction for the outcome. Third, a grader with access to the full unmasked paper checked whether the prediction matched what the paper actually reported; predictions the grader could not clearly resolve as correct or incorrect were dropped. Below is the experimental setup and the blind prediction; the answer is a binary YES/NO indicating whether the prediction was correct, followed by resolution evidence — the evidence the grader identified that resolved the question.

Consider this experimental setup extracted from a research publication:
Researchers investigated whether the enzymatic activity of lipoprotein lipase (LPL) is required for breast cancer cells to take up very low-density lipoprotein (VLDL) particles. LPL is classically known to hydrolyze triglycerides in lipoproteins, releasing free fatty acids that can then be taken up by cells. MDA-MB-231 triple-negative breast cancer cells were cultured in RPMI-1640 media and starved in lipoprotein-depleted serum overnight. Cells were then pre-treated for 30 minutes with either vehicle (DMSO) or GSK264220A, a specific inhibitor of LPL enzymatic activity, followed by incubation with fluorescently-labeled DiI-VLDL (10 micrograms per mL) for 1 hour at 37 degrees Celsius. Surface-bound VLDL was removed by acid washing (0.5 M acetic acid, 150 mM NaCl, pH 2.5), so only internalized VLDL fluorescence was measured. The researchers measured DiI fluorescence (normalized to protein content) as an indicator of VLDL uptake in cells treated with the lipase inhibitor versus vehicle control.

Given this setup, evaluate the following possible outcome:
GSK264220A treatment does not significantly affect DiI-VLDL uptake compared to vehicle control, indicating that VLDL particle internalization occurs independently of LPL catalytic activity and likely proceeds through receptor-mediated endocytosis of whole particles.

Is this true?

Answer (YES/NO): YES